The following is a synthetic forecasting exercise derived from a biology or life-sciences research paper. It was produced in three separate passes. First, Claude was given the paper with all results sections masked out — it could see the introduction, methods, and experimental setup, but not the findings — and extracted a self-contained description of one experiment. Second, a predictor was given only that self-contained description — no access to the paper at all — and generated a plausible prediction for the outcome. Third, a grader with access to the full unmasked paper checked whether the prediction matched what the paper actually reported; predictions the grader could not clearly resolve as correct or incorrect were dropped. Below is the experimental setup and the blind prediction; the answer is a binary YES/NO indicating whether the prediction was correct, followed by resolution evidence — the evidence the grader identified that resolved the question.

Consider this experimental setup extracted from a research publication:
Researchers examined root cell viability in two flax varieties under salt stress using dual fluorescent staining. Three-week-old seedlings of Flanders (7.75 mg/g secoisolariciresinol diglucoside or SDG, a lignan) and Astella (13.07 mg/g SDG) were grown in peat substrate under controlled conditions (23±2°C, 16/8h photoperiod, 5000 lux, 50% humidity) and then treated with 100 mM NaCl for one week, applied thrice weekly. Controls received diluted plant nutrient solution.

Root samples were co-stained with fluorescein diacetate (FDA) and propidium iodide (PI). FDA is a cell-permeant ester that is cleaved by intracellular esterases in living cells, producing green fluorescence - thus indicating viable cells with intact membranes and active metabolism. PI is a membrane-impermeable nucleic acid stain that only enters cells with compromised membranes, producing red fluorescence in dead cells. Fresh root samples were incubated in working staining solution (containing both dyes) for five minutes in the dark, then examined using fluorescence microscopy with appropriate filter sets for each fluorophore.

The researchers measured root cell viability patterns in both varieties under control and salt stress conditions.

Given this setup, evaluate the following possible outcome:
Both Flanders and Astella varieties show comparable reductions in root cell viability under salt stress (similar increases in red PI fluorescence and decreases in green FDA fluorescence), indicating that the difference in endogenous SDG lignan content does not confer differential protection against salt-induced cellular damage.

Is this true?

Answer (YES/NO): YES